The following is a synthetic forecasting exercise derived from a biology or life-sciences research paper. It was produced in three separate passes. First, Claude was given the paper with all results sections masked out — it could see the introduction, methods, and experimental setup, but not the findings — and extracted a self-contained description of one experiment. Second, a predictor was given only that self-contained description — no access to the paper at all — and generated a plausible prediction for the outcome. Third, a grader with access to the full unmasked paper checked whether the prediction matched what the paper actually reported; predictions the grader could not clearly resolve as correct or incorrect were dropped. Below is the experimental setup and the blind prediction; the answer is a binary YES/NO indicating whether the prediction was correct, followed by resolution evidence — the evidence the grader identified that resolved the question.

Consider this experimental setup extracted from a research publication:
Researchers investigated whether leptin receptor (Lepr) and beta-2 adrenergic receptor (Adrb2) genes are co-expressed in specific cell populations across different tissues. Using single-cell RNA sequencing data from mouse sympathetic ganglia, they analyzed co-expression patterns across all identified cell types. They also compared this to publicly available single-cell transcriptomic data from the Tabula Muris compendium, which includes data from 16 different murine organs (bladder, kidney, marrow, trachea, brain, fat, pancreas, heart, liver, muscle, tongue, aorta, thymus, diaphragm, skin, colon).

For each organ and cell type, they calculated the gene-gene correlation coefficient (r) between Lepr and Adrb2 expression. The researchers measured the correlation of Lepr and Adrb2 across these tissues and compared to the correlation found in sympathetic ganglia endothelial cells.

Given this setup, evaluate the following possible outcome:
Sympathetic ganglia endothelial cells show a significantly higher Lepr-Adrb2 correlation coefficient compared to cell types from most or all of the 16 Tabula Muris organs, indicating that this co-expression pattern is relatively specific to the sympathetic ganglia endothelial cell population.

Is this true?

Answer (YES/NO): YES